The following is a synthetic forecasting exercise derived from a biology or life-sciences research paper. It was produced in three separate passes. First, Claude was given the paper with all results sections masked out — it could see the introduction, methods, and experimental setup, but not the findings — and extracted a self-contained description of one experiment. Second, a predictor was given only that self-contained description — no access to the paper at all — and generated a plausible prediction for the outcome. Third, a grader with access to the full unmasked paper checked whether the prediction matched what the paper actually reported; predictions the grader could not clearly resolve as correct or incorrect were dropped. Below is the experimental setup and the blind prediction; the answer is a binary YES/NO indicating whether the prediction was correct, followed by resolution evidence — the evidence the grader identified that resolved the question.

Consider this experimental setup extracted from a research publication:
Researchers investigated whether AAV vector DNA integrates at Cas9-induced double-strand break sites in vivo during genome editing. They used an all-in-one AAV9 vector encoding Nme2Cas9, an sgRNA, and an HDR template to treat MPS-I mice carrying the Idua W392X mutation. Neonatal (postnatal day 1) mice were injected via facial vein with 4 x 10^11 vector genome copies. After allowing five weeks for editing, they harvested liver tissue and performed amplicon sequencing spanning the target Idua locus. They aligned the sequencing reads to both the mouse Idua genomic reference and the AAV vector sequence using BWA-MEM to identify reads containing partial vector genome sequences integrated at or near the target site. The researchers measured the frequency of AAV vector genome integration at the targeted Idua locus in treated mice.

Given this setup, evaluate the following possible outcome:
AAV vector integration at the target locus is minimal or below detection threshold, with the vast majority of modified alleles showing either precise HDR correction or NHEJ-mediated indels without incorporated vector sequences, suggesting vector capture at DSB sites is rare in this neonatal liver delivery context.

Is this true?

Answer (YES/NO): YES